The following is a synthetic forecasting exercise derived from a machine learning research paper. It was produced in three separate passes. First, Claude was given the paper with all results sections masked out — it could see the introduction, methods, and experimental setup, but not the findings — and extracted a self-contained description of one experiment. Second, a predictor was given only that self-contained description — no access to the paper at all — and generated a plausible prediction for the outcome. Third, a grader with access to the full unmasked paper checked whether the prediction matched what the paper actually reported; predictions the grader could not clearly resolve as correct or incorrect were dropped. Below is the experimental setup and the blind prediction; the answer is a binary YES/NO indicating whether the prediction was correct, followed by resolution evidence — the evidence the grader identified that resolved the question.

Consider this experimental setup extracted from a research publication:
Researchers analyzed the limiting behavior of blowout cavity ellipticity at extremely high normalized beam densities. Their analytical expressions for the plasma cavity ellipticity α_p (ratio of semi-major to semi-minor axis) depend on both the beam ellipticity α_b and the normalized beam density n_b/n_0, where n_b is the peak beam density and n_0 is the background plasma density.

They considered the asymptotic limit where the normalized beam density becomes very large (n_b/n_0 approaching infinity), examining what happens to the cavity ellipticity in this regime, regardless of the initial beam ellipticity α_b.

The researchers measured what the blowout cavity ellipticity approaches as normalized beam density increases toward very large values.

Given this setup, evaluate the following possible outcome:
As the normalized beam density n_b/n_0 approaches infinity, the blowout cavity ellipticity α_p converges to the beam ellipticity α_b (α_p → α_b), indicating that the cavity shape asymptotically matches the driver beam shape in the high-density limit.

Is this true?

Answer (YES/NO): NO